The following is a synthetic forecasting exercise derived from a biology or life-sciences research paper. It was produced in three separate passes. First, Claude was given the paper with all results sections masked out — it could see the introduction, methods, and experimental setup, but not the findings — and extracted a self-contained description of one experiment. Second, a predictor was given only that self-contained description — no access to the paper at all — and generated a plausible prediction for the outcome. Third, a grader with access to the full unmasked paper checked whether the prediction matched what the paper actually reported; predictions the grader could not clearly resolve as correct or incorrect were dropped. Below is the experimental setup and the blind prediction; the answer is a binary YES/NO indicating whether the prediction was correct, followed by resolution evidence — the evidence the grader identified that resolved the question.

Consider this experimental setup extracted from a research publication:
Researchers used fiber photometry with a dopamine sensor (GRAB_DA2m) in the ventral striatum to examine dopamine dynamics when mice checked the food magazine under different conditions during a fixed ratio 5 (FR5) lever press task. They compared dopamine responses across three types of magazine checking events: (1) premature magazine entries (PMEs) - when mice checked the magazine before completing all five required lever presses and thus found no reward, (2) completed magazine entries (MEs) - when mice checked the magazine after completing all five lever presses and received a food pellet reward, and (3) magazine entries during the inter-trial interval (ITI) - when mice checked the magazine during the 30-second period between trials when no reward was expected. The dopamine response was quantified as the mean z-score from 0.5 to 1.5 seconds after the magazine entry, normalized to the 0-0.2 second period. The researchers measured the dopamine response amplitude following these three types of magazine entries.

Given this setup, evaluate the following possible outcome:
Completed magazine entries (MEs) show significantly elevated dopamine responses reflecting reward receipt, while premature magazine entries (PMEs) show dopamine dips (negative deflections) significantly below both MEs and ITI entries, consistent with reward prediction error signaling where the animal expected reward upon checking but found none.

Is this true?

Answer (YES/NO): YES